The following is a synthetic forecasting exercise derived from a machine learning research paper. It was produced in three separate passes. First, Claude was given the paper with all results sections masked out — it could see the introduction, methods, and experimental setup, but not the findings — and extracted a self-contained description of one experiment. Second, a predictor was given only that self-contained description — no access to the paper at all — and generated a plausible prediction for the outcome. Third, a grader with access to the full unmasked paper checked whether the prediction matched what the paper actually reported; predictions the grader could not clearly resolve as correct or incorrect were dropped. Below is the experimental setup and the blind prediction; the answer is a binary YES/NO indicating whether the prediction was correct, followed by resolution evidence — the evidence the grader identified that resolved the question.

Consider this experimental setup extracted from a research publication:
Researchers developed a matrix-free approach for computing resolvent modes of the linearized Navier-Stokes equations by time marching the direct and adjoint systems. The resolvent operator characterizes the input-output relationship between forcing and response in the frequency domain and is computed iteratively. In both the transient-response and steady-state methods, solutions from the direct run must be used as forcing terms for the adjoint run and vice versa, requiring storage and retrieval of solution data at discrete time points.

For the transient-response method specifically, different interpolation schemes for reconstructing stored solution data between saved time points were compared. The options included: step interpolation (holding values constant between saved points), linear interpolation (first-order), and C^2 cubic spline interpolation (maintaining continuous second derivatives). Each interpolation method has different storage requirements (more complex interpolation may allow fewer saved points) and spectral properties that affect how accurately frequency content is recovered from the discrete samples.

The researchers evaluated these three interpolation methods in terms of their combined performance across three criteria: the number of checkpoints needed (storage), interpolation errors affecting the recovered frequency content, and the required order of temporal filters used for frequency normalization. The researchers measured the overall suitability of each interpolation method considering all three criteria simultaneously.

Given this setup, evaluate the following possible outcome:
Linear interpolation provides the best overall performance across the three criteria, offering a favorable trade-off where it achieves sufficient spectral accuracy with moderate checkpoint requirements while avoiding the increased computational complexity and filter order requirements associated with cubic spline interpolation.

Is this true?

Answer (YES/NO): NO